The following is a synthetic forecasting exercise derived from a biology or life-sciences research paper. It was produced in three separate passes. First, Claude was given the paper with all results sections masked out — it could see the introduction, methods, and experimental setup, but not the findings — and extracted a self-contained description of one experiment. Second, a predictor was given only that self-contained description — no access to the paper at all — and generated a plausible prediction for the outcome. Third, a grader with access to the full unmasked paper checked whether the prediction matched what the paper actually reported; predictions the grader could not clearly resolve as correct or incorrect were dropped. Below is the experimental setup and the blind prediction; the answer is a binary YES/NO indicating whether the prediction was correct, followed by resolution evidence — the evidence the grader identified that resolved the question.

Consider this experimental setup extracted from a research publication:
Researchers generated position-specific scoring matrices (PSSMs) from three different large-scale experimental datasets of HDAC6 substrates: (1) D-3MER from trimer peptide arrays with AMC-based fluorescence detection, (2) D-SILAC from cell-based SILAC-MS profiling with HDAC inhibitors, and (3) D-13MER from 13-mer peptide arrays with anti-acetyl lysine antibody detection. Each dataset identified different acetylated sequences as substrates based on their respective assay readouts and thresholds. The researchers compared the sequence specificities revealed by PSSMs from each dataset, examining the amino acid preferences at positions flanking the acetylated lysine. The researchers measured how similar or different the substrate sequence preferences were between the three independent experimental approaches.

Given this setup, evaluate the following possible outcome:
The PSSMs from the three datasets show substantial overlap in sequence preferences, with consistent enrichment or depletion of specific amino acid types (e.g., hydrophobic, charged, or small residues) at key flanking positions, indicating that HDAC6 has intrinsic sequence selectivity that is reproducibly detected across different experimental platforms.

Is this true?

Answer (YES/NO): NO